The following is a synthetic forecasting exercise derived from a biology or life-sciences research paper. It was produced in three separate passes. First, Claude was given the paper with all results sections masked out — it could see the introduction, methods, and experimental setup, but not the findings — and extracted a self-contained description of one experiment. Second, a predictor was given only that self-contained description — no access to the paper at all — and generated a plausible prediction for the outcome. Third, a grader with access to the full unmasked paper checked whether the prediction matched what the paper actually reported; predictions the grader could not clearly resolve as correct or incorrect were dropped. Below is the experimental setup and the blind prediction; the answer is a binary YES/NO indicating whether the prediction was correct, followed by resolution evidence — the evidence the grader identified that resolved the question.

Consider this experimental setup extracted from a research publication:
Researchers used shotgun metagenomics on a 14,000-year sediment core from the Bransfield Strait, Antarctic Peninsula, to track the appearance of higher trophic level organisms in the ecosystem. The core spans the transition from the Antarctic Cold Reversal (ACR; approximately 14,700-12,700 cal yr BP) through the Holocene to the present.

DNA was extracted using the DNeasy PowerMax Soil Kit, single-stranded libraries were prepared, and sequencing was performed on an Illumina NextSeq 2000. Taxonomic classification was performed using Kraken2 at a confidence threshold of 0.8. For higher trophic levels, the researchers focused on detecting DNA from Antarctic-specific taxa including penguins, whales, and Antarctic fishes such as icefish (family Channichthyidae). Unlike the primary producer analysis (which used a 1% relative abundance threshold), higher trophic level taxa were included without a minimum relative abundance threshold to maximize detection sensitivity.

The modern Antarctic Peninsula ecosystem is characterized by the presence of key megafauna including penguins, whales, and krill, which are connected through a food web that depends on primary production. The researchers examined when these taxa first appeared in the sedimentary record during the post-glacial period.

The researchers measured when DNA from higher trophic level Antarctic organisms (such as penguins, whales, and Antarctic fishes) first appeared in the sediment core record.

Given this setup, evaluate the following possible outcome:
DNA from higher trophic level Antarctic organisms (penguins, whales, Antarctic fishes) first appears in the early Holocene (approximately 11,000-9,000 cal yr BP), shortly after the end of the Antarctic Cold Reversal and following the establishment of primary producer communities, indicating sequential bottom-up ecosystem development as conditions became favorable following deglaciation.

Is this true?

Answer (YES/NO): NO